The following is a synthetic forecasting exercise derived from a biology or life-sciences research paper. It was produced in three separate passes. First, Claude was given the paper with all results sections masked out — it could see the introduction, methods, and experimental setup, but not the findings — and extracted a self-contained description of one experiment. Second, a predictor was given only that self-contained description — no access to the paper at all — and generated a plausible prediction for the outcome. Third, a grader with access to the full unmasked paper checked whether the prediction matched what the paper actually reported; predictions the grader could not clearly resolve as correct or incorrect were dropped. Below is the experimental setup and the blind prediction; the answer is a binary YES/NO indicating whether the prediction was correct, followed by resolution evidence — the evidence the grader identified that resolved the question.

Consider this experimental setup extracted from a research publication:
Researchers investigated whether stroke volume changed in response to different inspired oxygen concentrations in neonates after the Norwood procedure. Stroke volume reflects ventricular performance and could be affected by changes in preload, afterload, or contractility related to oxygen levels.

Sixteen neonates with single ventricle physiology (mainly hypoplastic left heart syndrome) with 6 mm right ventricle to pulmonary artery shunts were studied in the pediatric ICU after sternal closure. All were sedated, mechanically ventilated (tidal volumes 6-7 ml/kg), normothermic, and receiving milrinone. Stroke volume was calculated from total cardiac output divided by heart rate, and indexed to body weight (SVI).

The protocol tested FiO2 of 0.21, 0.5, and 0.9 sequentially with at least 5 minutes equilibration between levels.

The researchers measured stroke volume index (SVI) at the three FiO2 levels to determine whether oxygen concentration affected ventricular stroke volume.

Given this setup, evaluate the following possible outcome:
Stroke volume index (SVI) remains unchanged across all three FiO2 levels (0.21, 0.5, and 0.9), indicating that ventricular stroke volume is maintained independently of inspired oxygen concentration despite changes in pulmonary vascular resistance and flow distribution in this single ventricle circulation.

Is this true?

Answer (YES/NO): YES